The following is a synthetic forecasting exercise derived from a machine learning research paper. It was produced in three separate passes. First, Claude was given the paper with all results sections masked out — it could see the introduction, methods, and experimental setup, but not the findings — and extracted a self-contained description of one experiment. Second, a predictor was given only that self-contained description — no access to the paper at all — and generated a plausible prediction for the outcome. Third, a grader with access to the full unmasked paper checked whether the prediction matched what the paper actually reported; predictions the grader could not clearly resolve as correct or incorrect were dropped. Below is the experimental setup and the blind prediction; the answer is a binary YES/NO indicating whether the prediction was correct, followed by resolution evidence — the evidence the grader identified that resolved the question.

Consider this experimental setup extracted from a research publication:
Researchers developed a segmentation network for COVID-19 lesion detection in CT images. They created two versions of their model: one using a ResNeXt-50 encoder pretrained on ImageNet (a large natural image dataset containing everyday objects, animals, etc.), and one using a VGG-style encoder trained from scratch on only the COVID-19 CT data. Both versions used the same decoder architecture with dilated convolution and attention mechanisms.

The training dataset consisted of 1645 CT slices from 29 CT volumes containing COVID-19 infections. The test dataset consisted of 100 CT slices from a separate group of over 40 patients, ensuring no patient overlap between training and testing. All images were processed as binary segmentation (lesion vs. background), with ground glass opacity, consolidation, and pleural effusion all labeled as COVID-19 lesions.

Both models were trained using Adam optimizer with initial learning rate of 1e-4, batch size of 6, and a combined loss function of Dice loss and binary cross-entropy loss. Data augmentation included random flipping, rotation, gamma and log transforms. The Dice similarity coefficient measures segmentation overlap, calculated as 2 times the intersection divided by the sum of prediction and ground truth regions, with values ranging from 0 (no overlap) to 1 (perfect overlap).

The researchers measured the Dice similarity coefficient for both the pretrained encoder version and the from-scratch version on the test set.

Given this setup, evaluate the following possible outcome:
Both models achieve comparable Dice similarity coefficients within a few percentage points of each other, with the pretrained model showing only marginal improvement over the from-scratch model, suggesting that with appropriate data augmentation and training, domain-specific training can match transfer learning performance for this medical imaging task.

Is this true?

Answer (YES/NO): YES